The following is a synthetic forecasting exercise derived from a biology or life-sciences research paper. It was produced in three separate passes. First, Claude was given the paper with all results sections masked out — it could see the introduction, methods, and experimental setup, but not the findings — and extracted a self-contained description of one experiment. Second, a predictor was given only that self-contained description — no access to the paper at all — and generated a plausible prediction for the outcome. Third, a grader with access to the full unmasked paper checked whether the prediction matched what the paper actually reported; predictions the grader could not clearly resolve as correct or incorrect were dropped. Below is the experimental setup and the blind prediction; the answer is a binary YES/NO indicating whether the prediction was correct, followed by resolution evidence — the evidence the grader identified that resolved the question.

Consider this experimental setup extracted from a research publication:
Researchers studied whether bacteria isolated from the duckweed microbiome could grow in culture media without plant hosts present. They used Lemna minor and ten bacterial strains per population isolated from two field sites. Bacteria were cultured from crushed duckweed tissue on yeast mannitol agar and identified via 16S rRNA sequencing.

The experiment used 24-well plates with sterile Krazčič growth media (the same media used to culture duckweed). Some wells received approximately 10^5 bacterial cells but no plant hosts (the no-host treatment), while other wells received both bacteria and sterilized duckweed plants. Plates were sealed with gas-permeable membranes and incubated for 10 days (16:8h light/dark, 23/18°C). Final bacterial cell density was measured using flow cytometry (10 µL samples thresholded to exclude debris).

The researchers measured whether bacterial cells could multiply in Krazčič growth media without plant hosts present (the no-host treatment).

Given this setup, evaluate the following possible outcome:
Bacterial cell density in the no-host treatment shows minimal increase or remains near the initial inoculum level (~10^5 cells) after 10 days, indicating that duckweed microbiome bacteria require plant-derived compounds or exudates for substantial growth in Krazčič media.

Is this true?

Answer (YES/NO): NO